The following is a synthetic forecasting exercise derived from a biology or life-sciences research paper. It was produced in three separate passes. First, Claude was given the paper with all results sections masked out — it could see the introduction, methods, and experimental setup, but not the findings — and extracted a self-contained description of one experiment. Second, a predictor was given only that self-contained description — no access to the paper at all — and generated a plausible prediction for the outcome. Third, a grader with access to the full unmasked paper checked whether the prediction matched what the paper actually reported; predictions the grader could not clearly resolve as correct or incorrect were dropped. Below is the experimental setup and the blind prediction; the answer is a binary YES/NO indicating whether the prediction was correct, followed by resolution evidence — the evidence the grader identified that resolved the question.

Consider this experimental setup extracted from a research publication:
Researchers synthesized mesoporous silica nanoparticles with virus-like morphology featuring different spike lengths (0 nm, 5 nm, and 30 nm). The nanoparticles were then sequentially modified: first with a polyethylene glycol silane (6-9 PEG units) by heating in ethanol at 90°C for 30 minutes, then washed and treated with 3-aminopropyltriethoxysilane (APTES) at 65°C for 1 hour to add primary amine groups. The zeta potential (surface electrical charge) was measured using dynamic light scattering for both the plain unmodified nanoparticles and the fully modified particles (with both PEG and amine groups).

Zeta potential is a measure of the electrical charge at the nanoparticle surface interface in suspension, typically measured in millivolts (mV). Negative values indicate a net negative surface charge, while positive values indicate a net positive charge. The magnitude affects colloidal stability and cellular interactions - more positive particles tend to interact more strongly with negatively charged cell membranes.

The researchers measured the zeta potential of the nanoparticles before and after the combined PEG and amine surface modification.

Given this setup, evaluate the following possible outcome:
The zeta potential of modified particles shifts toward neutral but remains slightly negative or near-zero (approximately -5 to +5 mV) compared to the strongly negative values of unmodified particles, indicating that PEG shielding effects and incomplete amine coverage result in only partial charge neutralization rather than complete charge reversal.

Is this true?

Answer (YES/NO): NO